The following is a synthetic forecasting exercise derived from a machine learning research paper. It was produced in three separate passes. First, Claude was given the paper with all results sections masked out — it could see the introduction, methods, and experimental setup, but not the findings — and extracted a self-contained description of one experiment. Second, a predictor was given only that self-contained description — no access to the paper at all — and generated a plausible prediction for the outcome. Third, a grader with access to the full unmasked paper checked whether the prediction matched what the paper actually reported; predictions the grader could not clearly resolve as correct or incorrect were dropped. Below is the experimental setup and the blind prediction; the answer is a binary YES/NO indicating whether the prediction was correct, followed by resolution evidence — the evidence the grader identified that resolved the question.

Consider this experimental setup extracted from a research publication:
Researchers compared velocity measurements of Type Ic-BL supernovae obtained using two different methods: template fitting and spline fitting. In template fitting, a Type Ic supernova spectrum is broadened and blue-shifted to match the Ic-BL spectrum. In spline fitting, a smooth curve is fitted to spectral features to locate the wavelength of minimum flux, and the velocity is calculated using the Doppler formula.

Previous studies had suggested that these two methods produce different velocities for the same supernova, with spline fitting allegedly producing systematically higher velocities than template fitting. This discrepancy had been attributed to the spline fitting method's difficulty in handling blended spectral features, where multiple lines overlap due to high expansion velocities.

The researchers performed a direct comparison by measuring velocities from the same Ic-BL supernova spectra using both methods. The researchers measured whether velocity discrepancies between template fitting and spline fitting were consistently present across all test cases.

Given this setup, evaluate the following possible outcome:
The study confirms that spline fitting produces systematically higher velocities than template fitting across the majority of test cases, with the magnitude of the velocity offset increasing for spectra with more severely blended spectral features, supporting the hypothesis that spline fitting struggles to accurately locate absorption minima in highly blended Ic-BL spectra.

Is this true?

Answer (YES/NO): NO